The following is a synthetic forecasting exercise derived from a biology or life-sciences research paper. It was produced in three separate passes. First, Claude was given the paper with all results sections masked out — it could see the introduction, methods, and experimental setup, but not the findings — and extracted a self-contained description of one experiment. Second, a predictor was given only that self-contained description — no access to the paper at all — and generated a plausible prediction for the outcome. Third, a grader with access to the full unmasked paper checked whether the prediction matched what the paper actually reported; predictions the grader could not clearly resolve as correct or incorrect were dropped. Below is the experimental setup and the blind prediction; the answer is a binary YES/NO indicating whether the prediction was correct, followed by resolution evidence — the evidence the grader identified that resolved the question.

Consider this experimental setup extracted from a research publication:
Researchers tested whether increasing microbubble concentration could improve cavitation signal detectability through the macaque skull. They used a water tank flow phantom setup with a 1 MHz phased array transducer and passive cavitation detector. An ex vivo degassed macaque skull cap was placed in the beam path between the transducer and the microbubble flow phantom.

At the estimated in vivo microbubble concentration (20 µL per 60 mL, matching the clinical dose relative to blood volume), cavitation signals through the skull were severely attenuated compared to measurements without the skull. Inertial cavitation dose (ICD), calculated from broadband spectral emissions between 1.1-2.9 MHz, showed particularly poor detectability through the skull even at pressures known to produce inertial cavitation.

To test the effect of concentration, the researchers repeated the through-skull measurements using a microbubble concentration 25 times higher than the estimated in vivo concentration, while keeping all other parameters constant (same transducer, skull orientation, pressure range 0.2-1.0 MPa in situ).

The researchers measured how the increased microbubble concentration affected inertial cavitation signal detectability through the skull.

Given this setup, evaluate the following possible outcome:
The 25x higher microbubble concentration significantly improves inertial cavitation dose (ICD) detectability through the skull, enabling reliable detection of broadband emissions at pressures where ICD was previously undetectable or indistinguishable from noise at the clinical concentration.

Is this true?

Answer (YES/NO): YES